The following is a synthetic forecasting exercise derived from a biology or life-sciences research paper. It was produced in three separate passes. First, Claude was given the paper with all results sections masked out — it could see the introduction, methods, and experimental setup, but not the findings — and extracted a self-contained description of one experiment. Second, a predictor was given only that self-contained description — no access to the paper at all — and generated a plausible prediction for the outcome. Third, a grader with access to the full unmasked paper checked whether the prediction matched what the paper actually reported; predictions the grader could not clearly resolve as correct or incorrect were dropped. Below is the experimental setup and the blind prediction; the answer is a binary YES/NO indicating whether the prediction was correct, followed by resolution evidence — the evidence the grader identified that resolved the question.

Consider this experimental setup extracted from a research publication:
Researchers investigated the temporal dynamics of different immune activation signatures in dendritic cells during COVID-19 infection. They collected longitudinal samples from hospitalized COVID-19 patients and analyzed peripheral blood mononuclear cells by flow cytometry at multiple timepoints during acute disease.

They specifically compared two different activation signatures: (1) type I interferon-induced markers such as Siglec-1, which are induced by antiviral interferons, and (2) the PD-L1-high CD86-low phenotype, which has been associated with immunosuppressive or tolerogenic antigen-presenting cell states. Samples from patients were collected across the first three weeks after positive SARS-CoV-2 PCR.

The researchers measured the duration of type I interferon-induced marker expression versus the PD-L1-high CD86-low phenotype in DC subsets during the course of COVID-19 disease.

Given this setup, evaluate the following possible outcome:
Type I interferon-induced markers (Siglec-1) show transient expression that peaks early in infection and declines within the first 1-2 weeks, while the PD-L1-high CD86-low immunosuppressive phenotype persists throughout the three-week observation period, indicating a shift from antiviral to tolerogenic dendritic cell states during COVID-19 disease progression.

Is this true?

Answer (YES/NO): YES